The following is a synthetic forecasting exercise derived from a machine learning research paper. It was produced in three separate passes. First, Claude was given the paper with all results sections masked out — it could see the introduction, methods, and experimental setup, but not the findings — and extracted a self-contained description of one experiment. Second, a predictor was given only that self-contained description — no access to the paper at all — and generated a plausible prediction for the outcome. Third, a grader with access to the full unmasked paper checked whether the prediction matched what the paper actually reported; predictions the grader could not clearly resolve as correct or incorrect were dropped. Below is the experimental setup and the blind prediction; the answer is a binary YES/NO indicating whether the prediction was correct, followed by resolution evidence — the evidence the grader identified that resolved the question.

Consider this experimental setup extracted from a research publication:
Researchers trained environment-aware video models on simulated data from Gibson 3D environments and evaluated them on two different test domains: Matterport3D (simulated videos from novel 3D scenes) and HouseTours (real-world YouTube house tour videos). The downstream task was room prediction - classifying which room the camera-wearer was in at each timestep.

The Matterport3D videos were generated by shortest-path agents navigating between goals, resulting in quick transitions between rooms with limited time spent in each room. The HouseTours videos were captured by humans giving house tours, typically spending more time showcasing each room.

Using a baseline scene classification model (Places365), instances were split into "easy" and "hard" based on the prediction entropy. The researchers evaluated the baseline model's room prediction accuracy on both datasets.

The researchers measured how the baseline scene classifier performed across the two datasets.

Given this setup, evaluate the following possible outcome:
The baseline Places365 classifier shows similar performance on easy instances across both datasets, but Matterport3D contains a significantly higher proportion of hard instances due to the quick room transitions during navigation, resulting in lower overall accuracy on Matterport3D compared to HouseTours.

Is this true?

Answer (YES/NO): NO